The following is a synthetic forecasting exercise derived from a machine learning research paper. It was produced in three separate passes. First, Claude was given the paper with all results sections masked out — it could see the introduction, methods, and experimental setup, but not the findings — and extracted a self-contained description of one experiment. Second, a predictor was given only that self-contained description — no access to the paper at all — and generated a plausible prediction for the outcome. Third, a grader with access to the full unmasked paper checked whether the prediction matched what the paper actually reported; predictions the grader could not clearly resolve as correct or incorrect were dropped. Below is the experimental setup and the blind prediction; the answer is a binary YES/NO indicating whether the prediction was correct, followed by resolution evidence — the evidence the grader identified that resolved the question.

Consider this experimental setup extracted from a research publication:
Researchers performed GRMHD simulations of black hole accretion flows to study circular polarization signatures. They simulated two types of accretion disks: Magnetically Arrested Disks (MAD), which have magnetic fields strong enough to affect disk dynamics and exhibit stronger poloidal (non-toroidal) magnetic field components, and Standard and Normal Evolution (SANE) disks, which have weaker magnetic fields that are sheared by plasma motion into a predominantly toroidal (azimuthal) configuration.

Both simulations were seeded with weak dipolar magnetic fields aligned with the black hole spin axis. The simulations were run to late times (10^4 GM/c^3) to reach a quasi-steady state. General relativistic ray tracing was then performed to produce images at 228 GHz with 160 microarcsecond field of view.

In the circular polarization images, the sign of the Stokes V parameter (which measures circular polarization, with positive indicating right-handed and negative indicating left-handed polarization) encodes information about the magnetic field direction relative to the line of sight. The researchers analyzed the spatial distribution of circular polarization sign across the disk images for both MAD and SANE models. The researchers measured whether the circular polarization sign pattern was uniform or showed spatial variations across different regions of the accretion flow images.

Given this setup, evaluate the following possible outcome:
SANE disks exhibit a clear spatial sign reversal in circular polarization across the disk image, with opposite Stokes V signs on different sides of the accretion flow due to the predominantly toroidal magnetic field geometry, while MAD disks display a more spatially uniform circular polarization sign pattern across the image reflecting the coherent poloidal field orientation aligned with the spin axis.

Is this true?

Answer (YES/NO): NO